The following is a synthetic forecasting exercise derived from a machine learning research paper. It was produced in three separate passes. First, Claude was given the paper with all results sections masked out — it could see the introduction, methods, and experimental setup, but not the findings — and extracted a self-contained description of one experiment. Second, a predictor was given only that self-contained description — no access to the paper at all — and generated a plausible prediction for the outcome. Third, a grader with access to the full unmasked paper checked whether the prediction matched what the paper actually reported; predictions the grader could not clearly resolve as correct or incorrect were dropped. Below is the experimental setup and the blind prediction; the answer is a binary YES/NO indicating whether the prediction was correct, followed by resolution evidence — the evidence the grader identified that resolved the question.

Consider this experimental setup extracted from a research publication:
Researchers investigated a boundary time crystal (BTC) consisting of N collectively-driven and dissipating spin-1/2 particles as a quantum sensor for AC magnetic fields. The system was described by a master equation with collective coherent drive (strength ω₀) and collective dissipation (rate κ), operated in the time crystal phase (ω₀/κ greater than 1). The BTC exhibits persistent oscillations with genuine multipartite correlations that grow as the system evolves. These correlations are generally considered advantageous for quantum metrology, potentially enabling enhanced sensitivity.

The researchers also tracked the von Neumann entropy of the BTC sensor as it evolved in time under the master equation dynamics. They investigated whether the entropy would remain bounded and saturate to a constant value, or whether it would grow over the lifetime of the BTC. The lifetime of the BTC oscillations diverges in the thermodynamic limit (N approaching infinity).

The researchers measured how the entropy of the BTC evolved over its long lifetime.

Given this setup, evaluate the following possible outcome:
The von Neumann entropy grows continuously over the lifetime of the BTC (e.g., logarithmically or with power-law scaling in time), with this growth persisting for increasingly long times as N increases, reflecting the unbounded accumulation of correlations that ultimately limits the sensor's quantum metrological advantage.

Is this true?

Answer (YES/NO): NO